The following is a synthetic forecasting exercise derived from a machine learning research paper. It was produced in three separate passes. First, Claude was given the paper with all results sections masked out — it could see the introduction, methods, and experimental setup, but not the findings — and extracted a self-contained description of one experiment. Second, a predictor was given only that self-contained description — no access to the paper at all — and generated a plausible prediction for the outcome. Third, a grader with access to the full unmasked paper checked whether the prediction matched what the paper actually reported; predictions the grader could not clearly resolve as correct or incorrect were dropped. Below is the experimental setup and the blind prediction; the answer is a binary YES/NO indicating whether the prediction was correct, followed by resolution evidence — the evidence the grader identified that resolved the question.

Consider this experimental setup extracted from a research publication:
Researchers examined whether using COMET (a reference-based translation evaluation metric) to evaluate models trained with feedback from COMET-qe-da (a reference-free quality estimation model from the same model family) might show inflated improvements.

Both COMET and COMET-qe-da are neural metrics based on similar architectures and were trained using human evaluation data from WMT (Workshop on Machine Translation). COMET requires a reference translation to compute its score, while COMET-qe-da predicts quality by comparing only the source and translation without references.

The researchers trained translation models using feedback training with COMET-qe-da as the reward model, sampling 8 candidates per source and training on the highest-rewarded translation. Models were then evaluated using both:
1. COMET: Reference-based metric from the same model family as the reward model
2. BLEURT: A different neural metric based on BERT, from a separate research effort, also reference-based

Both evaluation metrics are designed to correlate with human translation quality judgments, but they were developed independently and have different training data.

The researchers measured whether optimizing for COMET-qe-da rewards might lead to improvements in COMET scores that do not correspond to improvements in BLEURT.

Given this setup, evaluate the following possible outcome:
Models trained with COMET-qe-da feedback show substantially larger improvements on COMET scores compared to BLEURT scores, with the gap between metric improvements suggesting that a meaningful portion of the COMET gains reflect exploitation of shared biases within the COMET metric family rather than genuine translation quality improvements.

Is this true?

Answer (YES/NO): NO